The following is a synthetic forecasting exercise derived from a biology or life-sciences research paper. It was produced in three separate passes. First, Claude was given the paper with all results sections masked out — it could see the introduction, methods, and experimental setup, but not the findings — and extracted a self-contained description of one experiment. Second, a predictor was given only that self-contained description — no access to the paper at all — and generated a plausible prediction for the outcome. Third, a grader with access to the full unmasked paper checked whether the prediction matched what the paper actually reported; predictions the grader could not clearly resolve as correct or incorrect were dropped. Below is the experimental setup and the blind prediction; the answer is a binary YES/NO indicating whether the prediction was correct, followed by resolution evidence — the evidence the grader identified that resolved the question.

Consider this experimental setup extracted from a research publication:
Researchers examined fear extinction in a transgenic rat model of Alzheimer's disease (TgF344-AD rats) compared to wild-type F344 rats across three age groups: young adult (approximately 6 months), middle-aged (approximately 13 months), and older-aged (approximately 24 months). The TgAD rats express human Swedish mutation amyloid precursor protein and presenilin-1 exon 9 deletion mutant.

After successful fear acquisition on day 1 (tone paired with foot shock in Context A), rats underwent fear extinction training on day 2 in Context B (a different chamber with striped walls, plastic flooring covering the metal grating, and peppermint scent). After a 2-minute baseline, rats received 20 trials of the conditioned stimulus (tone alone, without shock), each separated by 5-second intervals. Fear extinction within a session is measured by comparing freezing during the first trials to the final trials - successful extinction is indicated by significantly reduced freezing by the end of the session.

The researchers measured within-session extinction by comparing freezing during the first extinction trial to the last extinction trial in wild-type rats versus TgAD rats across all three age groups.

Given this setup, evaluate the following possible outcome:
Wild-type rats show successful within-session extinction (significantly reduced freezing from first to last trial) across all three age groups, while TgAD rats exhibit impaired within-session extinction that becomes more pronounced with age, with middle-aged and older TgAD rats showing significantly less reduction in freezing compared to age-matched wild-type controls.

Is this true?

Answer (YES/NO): NO